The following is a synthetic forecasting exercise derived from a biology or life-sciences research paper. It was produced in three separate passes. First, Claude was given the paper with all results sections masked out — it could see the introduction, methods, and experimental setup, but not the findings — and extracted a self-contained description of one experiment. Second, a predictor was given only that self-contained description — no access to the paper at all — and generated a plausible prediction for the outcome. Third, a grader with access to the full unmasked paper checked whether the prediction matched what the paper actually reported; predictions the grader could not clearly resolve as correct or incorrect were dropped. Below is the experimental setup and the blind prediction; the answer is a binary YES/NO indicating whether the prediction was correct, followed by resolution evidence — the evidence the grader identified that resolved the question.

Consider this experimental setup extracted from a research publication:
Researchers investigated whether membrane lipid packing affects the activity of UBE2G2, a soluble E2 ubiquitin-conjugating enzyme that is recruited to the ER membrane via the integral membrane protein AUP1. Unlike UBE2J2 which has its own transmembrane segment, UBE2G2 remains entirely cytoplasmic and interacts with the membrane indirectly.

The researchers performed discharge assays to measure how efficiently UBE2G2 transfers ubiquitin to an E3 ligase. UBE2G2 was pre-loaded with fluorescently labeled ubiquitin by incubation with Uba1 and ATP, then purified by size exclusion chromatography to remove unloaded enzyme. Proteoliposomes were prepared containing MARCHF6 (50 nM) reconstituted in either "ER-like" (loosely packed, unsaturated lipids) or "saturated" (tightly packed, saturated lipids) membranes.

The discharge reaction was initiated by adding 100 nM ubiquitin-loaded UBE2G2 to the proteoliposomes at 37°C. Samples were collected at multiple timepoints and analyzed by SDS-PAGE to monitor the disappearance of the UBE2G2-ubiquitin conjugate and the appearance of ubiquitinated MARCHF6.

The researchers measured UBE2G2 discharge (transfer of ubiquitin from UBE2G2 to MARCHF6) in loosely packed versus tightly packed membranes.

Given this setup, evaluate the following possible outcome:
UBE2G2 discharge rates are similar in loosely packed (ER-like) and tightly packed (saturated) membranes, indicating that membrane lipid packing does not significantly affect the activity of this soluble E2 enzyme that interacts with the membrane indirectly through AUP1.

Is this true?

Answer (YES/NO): YES